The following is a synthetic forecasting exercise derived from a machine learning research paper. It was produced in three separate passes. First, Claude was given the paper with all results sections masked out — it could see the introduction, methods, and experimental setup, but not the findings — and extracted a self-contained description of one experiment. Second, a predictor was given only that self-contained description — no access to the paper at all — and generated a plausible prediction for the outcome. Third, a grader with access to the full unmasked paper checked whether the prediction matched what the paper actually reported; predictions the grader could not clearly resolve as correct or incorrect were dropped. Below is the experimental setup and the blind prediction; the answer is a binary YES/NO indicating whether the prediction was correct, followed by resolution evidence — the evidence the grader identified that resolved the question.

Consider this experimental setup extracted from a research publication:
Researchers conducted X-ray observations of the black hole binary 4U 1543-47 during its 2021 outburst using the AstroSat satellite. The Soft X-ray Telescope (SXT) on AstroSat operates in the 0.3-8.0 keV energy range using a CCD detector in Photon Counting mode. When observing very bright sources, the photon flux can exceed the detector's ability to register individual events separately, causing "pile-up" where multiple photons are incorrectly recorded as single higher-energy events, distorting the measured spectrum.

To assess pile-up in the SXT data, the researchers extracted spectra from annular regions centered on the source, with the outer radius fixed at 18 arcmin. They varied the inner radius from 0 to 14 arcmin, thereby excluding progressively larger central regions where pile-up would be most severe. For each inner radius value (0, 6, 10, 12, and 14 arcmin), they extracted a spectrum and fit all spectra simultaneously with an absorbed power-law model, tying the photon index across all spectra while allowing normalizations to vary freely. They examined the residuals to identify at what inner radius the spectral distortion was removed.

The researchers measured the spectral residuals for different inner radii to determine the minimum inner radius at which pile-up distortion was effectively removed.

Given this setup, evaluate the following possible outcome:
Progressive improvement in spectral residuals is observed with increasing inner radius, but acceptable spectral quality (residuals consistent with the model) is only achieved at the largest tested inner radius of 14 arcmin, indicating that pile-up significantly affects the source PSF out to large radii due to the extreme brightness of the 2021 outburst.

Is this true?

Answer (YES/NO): NO